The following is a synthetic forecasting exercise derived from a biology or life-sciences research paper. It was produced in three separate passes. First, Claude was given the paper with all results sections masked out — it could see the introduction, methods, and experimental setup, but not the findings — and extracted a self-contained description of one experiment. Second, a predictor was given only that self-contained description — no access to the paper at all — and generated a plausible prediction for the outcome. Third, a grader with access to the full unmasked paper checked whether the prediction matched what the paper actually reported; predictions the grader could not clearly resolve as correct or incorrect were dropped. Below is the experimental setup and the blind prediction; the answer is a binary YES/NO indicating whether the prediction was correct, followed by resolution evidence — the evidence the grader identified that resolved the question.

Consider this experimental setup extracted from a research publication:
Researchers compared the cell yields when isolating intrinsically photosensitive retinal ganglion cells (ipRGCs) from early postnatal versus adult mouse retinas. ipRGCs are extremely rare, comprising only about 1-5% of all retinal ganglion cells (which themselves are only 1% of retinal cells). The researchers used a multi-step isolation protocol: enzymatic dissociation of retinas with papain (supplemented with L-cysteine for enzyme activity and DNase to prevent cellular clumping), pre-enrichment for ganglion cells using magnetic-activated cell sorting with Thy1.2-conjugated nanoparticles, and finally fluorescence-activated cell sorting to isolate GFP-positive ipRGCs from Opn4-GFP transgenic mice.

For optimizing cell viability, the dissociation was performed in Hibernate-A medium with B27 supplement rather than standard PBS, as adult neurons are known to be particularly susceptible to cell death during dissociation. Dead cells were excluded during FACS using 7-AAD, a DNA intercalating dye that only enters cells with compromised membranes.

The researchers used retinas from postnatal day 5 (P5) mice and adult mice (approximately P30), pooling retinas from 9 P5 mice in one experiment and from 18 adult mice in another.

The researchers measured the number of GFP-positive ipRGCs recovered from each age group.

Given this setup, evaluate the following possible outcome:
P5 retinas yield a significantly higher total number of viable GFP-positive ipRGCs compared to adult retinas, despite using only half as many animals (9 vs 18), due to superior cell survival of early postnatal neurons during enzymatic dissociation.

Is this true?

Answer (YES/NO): YES